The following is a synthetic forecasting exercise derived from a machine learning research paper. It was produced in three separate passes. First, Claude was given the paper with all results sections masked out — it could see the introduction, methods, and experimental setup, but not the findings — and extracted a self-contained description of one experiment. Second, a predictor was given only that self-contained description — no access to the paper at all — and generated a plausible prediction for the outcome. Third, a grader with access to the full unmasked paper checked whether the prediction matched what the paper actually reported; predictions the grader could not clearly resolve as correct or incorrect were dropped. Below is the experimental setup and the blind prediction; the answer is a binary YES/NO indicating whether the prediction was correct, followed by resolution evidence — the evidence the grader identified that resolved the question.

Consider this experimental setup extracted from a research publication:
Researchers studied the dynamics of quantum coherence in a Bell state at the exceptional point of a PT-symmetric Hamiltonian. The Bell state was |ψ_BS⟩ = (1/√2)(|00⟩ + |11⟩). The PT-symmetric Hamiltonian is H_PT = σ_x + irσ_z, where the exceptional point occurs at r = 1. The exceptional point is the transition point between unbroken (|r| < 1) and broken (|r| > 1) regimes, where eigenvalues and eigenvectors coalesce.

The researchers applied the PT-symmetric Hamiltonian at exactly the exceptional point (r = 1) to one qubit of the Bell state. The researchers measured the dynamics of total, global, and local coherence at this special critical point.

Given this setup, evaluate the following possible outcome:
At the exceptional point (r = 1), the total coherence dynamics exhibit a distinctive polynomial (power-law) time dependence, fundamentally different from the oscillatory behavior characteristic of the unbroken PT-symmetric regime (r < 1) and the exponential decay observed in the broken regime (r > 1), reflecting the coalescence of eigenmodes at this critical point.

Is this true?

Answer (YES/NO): NO